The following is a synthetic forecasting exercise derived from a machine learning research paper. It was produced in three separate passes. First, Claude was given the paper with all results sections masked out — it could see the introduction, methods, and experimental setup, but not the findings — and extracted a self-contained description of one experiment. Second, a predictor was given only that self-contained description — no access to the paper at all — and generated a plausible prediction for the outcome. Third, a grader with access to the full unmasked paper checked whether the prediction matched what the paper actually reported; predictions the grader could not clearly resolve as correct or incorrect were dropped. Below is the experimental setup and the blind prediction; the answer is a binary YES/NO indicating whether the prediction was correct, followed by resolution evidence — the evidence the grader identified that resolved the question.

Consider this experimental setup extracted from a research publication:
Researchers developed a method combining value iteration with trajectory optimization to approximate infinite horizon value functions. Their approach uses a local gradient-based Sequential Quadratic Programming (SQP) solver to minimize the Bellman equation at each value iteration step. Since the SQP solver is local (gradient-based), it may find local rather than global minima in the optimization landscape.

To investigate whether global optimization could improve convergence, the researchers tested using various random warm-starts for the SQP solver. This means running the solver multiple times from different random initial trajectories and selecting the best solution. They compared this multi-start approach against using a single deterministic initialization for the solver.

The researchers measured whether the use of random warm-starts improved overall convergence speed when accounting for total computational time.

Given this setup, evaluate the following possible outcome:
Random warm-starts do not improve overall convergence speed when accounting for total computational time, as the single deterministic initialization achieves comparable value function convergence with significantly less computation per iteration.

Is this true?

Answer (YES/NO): YES